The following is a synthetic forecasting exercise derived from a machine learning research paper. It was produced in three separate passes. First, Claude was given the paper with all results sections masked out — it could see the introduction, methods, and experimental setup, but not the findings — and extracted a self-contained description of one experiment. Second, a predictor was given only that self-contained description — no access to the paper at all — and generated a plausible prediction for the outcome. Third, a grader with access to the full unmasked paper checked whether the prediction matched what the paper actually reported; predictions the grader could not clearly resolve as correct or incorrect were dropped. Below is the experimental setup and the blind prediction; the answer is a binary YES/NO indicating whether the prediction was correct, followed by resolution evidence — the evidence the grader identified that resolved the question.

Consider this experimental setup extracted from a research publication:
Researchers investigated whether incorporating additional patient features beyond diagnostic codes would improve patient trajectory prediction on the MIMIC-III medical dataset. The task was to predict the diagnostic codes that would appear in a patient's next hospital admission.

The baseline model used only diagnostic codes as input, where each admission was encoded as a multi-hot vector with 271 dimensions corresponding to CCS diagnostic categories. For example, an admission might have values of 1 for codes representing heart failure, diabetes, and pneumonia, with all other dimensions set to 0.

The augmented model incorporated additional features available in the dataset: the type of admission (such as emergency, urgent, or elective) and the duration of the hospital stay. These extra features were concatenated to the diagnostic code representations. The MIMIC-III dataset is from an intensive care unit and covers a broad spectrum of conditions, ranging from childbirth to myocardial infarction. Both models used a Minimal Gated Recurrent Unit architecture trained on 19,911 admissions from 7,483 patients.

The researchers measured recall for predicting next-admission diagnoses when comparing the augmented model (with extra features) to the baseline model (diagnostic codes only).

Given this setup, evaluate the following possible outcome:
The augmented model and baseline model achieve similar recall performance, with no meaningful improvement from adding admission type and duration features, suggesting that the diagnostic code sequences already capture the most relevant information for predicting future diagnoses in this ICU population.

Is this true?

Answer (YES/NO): YES